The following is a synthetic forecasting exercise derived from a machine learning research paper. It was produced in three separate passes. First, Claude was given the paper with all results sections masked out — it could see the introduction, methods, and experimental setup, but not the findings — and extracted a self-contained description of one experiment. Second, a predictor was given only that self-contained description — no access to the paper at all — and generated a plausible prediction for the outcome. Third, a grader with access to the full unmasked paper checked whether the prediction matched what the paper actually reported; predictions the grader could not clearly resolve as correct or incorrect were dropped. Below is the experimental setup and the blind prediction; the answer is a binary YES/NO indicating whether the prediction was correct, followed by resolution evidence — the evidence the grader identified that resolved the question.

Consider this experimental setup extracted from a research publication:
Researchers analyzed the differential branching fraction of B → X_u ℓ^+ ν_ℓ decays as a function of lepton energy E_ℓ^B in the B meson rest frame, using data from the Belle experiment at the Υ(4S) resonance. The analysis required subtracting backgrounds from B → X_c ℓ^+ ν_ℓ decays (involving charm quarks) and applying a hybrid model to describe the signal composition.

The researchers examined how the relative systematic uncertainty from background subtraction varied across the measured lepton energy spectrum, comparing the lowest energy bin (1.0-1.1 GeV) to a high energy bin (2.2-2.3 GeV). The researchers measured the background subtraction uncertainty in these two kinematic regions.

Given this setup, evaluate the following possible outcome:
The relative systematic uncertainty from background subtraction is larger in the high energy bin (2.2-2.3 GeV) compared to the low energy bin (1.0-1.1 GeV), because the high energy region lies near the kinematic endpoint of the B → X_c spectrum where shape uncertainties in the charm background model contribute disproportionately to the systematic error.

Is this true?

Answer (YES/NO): NO